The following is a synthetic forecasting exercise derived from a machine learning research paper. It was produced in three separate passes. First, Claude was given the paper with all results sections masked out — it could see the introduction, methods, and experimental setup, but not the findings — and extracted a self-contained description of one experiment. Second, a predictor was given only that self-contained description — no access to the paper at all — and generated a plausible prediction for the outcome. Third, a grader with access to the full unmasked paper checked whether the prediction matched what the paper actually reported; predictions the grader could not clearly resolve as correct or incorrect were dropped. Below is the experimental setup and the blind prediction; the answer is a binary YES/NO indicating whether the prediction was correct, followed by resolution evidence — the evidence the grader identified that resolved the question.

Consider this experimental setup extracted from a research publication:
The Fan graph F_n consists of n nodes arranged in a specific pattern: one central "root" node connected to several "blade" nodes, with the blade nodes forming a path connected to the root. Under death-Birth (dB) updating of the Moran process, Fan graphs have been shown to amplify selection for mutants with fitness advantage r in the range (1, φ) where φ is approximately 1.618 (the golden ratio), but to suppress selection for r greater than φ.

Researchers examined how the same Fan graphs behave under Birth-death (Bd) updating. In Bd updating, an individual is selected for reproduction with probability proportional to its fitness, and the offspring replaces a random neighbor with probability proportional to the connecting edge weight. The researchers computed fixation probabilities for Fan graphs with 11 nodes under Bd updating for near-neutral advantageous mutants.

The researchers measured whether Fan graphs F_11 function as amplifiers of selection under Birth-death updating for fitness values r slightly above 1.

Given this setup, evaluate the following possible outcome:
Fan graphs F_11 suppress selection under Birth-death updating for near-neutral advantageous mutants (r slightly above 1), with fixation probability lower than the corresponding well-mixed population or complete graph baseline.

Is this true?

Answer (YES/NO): YES